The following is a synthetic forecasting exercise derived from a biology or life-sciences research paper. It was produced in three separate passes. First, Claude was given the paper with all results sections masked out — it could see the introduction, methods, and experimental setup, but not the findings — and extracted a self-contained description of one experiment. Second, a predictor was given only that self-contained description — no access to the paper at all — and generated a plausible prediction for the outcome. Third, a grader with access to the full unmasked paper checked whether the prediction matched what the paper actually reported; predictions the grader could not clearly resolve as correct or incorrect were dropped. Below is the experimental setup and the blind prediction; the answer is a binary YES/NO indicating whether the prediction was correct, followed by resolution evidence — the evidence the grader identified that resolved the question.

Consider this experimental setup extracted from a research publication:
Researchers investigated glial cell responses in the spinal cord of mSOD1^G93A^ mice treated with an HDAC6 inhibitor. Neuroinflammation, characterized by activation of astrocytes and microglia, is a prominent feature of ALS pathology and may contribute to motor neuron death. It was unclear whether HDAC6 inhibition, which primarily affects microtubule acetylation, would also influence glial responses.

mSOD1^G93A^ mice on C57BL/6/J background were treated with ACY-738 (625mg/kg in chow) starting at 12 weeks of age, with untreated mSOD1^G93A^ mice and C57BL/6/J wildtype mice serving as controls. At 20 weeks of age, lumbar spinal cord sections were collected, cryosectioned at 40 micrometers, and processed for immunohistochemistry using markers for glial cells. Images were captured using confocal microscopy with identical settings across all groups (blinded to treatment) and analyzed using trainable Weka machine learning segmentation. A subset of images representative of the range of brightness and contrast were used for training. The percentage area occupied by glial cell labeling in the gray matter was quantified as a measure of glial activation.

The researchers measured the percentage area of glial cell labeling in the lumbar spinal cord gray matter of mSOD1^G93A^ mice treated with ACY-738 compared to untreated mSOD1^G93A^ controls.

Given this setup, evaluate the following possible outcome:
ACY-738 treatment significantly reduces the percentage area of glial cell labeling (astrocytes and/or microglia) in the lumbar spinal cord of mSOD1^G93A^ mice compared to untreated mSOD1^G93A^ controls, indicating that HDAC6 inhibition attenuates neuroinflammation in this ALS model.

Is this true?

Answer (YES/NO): NO